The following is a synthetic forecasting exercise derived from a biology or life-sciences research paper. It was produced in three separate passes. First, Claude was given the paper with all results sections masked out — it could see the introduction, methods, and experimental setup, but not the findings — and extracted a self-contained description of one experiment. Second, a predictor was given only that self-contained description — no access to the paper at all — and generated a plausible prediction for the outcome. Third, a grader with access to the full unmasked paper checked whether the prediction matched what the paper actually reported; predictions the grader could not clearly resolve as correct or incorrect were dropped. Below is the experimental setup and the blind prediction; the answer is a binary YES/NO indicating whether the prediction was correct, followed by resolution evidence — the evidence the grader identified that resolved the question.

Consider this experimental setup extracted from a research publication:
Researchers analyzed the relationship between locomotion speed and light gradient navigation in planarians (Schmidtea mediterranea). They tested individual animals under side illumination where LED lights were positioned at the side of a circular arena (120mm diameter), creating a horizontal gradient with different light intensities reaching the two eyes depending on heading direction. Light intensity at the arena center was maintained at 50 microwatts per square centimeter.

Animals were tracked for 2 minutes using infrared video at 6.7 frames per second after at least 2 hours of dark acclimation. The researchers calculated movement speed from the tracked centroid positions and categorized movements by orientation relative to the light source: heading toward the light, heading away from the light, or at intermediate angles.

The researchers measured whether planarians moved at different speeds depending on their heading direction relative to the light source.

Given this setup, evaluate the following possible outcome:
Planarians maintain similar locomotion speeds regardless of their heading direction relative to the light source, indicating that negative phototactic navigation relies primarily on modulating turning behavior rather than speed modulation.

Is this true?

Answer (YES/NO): NO